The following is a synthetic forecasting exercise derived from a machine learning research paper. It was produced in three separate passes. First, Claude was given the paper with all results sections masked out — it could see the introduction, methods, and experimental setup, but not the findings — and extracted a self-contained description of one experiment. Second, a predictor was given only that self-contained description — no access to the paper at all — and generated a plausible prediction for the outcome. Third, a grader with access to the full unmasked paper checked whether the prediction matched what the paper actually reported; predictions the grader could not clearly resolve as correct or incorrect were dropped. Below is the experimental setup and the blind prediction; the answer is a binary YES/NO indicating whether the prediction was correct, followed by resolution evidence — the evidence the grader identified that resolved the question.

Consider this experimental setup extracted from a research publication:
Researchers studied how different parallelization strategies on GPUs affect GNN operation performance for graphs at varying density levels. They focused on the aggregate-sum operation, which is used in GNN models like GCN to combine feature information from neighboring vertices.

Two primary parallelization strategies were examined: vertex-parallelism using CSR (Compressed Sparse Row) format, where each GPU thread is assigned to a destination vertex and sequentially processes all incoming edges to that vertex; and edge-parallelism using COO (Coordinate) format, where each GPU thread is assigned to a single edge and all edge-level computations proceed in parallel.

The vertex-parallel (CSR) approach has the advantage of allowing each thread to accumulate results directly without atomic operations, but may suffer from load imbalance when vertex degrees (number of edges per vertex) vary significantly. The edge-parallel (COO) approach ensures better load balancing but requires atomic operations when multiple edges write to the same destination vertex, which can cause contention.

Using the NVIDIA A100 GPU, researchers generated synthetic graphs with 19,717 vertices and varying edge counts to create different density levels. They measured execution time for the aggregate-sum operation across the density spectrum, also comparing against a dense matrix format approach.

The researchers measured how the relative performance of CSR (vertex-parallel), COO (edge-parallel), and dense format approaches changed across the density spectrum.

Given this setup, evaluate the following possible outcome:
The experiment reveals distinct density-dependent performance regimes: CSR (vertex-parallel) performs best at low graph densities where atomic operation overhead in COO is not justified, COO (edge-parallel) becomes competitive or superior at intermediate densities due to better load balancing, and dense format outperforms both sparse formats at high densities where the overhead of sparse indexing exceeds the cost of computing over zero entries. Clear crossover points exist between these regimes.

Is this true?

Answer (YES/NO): NO